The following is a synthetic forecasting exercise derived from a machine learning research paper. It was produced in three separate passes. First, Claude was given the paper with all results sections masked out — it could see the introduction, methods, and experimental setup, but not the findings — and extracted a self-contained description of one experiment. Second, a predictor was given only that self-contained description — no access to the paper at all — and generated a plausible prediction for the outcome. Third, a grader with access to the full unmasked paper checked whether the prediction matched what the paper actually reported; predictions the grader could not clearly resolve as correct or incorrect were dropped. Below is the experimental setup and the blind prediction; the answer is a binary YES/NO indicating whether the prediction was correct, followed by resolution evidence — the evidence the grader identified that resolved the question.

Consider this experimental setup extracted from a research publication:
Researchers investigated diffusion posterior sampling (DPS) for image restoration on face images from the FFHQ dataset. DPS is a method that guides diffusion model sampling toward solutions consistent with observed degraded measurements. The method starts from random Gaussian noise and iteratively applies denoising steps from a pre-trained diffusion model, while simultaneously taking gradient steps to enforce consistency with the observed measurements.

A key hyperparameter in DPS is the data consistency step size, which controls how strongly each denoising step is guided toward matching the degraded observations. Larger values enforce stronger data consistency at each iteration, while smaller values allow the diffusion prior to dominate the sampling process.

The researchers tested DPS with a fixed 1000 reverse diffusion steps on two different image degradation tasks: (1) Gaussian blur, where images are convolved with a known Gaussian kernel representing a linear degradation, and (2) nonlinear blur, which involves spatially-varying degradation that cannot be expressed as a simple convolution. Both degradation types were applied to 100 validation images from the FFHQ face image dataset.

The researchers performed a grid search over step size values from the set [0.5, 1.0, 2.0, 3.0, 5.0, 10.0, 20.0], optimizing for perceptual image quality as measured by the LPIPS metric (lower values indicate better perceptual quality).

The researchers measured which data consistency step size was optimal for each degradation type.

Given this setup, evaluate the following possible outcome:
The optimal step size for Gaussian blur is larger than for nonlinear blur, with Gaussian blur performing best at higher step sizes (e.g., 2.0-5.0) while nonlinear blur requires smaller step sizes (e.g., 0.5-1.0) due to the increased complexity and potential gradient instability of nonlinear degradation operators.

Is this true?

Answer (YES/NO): YES